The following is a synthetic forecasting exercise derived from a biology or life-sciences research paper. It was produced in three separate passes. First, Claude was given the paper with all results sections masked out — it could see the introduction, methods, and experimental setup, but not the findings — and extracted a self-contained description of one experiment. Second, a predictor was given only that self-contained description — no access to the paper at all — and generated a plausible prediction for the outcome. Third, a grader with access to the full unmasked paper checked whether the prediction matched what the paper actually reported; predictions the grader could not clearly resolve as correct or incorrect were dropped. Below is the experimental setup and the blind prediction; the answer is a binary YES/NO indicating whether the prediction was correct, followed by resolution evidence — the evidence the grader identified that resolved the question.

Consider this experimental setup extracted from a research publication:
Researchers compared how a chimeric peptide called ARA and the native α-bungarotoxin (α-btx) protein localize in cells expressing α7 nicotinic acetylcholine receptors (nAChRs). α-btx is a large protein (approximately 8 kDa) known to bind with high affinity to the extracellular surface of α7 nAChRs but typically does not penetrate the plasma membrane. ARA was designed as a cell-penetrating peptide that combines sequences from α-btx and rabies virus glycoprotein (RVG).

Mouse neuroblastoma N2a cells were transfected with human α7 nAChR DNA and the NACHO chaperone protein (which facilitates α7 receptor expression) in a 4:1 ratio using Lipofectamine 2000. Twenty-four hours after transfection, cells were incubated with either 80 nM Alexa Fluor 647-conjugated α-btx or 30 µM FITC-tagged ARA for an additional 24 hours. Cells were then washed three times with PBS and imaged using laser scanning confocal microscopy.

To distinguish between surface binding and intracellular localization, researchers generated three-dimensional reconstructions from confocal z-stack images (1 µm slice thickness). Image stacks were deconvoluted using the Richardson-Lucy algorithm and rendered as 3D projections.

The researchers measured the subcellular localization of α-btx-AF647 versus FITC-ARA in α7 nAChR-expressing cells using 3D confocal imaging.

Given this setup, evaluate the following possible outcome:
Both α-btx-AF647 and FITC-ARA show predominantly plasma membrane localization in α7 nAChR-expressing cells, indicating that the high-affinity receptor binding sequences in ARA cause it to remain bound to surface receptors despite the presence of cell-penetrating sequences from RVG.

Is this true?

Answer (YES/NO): NO